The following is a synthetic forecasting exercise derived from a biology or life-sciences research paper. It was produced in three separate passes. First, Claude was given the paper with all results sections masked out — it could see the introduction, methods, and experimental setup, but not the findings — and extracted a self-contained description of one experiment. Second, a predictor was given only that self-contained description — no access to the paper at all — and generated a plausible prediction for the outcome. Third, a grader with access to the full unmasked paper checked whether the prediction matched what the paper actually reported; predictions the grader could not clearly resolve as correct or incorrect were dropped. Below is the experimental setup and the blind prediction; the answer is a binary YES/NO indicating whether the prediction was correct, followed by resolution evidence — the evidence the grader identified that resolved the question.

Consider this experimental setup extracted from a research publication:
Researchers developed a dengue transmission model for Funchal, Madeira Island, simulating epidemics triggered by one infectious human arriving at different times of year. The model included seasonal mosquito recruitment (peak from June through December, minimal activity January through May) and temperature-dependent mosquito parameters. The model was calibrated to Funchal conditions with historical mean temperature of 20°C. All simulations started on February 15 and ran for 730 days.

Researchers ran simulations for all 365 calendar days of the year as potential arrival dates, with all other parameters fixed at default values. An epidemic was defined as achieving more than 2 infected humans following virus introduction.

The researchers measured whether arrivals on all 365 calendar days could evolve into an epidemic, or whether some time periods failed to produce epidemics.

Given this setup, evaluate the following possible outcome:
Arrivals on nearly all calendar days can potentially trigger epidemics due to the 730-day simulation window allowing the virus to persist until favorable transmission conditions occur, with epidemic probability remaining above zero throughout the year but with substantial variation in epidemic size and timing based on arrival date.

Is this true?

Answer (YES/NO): NO